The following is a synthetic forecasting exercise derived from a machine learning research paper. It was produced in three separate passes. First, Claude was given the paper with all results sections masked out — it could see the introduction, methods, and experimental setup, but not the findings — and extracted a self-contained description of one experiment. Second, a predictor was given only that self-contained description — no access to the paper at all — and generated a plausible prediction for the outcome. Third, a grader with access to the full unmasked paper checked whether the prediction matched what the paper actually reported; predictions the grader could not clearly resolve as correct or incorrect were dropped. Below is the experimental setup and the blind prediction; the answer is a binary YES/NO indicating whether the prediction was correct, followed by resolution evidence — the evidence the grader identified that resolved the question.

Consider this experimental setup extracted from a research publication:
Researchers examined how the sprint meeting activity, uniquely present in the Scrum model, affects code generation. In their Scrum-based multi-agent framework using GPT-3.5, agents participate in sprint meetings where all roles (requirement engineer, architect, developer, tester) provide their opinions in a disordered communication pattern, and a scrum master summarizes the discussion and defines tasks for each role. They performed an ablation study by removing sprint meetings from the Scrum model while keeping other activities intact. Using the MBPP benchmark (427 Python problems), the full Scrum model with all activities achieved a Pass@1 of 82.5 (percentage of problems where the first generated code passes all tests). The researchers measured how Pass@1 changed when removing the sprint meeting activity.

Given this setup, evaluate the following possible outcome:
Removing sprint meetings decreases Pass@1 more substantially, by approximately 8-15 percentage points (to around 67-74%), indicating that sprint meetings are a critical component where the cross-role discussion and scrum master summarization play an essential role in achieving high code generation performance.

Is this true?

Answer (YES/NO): NO